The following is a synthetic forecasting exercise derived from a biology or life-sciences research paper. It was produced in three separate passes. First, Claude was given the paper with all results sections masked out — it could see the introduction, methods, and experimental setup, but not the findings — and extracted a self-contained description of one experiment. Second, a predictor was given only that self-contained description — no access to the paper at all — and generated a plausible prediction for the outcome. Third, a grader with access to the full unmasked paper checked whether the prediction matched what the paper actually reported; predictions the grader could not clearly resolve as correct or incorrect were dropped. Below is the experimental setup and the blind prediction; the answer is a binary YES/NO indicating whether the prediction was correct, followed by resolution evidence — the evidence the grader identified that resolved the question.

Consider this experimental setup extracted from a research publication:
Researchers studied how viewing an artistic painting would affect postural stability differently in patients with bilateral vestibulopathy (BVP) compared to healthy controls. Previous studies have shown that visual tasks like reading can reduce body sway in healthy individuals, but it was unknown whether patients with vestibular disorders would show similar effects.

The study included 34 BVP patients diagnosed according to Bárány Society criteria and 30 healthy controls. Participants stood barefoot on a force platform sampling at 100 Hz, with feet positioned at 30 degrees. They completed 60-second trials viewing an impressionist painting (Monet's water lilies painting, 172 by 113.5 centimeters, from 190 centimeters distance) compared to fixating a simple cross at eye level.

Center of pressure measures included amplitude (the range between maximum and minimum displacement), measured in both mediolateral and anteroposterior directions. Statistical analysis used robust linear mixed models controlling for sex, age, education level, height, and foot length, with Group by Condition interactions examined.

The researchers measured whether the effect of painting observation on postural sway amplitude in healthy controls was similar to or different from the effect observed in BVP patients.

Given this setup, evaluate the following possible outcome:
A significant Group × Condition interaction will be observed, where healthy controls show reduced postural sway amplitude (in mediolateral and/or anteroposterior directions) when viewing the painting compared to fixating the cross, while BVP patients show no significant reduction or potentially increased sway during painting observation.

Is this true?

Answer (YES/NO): NO